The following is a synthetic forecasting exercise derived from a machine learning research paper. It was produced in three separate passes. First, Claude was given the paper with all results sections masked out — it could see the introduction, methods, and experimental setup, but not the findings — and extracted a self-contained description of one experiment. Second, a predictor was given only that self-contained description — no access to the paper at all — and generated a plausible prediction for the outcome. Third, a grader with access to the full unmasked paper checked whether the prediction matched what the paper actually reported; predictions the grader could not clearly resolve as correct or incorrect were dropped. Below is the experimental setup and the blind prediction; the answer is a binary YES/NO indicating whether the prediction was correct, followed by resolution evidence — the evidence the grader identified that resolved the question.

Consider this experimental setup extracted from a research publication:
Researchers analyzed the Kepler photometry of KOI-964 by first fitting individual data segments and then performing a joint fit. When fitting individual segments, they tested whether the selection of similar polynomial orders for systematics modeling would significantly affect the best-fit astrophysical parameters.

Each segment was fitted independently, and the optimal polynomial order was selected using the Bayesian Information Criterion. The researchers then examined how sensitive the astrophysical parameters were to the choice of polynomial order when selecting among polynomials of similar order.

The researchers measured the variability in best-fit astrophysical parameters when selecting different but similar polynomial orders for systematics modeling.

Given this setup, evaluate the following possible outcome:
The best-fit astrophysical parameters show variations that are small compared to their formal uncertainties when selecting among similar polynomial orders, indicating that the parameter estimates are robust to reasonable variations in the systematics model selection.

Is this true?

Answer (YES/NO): YES